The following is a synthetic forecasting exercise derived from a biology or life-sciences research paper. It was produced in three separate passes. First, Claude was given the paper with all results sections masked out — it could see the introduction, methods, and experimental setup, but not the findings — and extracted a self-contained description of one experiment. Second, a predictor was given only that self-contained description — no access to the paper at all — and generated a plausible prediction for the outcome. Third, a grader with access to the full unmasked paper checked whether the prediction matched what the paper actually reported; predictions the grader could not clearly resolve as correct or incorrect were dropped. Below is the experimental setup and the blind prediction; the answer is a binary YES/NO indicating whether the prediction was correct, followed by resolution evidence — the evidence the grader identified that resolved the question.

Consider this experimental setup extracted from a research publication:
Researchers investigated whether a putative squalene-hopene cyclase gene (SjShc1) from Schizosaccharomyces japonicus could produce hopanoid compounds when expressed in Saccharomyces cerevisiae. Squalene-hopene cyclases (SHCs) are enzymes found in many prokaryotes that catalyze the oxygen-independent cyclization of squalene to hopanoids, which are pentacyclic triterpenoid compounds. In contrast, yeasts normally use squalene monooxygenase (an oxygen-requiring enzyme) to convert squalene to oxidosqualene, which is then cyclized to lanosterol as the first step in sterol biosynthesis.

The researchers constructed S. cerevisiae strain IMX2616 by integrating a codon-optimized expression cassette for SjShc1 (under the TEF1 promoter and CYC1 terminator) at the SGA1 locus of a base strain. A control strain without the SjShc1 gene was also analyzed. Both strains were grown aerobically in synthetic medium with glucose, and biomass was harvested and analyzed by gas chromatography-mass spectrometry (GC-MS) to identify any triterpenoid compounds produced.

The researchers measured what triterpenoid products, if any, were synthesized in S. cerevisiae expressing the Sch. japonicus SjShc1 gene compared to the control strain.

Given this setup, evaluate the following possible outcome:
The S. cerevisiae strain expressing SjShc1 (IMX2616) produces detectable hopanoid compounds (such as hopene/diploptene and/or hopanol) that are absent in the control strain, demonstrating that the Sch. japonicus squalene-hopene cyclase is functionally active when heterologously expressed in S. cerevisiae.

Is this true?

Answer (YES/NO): YES